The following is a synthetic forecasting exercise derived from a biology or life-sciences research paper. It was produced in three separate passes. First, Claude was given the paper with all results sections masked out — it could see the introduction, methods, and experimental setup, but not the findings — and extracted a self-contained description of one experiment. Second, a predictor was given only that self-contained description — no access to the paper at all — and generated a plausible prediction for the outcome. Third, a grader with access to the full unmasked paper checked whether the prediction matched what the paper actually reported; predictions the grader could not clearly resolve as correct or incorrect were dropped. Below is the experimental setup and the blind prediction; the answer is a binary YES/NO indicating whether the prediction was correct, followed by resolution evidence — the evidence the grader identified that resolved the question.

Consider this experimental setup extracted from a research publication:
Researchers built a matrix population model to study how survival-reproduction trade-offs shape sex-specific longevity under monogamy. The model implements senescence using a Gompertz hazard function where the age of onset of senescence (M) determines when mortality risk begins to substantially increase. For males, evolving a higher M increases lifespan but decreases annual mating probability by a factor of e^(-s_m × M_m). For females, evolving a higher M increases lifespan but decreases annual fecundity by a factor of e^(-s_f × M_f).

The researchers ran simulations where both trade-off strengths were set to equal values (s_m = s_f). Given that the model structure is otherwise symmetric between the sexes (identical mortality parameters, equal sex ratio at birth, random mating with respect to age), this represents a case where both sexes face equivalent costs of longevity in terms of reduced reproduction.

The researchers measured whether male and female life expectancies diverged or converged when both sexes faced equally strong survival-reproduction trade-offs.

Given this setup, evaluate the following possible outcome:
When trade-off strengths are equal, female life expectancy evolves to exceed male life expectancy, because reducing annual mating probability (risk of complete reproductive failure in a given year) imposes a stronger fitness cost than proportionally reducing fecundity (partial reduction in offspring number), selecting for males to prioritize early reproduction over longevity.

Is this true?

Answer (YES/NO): NO